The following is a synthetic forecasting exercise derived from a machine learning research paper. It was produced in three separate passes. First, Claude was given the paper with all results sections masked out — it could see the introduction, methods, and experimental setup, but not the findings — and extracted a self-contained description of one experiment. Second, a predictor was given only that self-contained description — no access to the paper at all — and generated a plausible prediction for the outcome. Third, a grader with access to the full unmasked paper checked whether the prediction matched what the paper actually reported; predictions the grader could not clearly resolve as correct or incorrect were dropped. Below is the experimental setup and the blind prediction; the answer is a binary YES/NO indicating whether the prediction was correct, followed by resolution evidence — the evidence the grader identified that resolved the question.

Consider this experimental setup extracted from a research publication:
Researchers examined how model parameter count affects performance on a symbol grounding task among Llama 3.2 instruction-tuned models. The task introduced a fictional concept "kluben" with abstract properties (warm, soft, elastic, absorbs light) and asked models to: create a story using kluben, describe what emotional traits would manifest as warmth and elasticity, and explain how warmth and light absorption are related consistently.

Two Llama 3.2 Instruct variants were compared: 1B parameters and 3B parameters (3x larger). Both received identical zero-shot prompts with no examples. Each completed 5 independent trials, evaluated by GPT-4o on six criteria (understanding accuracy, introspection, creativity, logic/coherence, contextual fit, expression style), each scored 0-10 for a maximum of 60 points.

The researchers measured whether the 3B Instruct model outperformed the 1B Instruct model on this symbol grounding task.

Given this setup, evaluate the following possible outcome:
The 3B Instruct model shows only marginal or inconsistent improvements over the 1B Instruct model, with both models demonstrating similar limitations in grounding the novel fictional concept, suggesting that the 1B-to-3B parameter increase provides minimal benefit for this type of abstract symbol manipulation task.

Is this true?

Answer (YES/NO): NO